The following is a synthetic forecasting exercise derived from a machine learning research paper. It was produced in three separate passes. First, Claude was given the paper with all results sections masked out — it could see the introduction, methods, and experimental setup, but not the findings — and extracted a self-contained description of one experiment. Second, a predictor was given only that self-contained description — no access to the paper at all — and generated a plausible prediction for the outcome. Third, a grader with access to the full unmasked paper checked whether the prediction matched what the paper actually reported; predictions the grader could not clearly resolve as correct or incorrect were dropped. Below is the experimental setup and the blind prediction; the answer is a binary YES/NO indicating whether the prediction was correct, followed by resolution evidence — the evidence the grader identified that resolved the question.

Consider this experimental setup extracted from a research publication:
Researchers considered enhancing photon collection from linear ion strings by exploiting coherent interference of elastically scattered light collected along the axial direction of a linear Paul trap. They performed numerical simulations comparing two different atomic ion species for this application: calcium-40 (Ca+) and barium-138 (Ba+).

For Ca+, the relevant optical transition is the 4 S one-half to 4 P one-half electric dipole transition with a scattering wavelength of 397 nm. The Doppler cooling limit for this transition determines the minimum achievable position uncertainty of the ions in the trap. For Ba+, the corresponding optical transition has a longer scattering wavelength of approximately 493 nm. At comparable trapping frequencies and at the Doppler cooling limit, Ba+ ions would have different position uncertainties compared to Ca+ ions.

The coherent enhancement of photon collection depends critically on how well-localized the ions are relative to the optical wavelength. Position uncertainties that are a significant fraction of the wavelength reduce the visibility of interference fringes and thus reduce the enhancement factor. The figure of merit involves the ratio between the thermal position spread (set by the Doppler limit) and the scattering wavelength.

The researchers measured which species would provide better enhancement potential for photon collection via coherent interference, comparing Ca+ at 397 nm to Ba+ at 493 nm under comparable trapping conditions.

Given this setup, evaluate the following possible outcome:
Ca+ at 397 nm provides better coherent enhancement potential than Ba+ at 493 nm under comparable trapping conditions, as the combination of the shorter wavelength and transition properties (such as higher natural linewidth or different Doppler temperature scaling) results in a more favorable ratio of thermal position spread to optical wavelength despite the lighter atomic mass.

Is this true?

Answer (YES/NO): NO